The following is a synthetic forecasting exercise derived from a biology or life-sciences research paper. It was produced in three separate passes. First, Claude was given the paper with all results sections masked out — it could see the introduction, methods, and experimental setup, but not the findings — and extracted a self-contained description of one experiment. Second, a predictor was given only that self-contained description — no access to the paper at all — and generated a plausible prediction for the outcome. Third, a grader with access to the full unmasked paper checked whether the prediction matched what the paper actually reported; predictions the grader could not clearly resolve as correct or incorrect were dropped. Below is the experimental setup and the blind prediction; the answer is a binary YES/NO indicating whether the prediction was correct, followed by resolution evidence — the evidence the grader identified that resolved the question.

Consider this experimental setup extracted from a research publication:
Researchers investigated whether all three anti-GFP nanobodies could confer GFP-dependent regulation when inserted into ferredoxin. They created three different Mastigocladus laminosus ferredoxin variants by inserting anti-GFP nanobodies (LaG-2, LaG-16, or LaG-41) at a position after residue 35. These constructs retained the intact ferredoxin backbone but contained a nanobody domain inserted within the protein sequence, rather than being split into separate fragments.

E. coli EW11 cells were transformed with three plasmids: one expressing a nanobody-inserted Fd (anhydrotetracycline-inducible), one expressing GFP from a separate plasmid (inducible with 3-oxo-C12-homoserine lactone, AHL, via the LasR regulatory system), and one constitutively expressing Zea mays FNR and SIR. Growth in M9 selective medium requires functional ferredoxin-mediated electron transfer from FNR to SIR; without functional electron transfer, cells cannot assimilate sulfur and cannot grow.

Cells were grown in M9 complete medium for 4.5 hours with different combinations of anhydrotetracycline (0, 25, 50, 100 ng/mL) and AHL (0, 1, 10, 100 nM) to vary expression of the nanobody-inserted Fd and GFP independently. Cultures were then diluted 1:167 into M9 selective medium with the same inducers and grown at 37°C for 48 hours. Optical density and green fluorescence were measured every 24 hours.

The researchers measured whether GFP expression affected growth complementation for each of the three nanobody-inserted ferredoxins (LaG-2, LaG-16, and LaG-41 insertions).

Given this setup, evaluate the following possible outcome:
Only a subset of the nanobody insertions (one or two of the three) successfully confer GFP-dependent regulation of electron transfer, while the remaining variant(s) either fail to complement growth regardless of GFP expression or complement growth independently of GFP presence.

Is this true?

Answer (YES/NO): YES